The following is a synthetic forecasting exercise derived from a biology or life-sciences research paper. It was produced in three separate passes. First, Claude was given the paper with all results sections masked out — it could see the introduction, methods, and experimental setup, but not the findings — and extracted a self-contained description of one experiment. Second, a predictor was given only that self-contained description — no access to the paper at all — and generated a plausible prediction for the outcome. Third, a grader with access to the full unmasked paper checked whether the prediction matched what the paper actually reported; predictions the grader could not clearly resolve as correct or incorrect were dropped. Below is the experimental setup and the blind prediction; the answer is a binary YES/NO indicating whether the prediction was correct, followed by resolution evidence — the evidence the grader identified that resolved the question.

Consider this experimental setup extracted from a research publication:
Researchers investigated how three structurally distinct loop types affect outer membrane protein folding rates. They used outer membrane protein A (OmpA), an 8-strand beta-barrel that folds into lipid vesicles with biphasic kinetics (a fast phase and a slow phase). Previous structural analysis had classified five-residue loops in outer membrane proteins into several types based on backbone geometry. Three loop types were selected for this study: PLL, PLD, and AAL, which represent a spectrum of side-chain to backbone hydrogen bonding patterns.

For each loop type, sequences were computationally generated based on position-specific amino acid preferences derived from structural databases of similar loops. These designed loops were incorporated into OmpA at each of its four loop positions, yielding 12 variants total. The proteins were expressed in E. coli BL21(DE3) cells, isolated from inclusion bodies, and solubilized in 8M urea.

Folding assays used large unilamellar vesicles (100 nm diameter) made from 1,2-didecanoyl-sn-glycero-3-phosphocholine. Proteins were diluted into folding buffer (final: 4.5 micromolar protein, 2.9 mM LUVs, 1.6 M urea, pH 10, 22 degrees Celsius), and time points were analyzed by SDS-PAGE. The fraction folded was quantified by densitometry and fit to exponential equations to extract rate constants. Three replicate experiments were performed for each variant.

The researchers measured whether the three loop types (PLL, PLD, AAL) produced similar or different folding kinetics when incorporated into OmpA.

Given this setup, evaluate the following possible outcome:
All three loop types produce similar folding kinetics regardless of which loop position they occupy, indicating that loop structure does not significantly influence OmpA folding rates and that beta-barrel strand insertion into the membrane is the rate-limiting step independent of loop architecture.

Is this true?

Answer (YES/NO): NO